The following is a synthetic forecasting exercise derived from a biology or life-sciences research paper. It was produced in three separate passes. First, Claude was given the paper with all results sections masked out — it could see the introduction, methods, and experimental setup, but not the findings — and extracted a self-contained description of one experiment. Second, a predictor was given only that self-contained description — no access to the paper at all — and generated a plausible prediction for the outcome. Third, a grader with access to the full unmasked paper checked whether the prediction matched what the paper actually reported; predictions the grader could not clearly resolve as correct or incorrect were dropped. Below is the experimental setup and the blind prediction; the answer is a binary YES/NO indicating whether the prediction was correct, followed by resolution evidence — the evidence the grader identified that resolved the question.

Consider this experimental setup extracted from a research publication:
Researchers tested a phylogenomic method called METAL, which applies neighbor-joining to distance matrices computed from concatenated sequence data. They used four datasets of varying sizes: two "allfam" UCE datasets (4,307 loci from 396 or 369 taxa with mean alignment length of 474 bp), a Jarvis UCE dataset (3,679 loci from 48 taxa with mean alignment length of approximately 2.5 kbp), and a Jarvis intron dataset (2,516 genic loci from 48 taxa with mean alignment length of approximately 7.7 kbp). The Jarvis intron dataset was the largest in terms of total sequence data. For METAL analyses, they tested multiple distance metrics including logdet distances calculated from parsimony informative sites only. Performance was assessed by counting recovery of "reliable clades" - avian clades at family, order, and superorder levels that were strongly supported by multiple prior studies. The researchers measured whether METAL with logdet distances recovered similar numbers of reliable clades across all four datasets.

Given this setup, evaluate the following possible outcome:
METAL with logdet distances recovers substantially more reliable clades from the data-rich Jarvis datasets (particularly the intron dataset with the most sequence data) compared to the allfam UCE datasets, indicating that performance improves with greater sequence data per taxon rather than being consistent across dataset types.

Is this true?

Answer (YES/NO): YES